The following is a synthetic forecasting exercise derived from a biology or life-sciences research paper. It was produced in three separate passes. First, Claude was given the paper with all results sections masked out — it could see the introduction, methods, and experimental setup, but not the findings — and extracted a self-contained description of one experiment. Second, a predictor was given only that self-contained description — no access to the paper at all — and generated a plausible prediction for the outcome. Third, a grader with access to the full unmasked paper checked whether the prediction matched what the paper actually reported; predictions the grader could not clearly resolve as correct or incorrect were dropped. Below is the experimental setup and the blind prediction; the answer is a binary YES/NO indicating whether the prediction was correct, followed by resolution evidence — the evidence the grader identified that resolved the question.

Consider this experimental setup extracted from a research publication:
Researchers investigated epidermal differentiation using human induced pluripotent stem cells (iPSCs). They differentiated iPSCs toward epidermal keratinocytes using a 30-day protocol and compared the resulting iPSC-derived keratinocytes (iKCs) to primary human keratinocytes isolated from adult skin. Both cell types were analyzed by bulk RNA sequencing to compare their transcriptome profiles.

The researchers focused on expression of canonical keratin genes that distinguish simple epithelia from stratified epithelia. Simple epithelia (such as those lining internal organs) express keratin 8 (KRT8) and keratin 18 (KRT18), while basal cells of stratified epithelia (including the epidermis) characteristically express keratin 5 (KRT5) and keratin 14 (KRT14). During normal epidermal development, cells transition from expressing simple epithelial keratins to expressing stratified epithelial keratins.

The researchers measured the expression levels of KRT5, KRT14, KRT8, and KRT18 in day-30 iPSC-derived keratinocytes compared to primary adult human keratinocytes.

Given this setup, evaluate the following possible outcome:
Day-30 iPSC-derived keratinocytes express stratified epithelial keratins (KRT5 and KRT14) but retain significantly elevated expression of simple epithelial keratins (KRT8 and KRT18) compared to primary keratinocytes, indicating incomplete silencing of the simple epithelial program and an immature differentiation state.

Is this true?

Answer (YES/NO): YES